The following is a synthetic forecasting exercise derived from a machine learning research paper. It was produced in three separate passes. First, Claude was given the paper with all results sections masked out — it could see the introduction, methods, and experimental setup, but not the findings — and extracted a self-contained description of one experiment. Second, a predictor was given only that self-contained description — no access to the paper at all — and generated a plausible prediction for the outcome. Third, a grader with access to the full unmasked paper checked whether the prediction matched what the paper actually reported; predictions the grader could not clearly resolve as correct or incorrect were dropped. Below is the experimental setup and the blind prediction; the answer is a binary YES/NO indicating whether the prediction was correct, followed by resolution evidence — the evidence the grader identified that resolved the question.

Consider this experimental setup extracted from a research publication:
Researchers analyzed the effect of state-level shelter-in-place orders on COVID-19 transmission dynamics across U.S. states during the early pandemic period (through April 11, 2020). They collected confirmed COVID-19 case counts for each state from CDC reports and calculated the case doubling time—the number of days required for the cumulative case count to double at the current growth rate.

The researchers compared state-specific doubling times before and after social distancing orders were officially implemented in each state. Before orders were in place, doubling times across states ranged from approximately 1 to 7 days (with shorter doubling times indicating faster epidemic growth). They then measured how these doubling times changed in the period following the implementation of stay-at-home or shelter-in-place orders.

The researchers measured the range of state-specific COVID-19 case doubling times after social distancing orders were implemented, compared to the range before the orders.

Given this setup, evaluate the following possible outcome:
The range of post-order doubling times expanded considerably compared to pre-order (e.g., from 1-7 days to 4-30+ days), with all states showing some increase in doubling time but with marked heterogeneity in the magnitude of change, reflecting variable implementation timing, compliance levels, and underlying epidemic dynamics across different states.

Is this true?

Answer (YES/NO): NO